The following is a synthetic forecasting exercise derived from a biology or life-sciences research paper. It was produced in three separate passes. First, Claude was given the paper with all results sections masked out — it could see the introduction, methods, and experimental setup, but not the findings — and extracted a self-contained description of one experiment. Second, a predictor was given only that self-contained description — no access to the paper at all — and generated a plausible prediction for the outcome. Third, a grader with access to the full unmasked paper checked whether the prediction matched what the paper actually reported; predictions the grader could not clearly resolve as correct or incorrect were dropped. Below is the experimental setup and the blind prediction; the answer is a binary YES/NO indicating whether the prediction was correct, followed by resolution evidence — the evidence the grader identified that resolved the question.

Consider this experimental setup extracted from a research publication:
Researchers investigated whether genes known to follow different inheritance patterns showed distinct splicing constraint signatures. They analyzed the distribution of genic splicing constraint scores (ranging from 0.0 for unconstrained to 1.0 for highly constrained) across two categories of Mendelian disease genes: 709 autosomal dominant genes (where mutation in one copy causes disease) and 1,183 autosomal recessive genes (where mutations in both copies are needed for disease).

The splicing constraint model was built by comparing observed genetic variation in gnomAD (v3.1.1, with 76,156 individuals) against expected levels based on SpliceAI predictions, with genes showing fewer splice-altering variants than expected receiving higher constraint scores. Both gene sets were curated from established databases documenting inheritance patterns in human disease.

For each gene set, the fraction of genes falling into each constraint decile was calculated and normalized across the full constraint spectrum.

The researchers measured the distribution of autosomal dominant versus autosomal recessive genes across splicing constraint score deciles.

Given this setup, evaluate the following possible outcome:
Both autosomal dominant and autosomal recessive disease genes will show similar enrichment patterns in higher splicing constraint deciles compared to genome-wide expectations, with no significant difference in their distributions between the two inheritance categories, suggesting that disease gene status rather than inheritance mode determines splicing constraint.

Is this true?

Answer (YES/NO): NO